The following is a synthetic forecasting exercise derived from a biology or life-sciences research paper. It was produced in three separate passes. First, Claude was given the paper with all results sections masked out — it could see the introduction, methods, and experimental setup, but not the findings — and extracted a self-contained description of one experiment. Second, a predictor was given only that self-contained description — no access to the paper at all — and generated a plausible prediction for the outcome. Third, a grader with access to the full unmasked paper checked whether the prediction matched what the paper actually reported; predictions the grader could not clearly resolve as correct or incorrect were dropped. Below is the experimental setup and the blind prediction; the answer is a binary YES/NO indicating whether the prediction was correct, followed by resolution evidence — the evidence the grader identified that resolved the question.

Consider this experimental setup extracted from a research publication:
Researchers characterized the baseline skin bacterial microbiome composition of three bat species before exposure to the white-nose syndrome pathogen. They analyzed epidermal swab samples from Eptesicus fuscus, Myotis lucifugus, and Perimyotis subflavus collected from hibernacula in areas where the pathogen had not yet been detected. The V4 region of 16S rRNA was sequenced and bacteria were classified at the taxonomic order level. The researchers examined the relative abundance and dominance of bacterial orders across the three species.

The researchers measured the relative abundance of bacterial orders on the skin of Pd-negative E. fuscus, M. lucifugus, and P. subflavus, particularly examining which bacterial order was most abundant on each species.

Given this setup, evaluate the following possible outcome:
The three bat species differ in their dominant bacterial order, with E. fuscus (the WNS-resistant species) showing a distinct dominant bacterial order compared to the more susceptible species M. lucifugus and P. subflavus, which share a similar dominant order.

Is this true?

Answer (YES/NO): NO